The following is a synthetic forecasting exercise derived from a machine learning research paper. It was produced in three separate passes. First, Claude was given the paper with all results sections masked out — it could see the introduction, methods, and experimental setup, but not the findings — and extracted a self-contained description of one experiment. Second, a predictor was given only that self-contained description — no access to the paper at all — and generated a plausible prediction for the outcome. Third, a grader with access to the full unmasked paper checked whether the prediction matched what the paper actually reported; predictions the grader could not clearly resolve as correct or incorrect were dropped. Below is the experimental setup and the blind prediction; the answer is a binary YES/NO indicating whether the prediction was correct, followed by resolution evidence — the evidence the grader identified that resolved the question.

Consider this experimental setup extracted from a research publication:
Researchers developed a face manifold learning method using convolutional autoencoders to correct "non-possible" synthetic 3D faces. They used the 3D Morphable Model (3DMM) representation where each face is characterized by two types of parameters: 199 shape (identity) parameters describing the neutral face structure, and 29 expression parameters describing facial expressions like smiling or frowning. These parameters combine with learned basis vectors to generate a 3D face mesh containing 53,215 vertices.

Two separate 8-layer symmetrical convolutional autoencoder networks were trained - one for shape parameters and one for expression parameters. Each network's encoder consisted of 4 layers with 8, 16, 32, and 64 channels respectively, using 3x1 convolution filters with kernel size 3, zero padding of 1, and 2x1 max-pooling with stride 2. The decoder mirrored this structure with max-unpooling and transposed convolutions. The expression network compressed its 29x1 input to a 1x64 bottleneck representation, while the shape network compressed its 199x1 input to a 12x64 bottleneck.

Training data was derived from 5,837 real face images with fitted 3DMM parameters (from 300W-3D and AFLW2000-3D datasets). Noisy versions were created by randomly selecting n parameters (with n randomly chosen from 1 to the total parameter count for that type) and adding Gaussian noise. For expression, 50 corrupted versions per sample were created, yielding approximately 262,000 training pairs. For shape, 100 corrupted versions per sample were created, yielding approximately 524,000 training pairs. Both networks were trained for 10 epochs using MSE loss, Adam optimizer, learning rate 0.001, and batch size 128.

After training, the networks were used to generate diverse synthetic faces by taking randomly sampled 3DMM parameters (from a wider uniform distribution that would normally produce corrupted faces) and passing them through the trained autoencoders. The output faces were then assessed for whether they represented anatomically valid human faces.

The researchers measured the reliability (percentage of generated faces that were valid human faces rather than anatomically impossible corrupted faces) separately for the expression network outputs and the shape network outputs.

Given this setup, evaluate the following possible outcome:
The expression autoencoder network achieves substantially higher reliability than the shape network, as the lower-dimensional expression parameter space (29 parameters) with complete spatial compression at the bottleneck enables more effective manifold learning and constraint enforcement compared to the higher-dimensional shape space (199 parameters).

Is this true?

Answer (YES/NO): NO